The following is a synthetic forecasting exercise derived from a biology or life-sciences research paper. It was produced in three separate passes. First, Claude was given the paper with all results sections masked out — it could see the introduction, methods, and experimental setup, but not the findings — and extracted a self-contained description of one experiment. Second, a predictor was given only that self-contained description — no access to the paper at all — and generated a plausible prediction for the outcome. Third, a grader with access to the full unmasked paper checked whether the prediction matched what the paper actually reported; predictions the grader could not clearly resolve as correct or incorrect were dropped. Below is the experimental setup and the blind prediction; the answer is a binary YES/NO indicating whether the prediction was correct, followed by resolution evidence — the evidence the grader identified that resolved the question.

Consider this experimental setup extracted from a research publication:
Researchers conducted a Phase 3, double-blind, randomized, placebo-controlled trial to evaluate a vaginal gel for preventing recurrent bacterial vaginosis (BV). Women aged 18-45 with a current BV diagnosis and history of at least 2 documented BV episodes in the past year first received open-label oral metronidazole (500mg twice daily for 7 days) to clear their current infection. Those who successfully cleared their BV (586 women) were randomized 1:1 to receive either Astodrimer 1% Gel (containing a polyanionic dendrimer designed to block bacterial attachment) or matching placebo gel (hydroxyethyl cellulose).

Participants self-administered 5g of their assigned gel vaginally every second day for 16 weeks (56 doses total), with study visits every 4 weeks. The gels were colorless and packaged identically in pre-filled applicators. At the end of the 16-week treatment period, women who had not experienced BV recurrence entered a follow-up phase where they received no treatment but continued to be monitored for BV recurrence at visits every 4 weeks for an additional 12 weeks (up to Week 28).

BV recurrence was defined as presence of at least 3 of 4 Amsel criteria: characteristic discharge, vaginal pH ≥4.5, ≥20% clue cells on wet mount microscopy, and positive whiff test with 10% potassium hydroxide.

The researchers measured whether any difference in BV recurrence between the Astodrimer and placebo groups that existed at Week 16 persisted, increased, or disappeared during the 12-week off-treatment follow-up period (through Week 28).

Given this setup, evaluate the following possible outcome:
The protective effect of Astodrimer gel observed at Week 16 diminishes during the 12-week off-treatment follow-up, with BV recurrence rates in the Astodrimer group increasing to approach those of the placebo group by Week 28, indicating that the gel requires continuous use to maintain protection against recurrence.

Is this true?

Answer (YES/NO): YES